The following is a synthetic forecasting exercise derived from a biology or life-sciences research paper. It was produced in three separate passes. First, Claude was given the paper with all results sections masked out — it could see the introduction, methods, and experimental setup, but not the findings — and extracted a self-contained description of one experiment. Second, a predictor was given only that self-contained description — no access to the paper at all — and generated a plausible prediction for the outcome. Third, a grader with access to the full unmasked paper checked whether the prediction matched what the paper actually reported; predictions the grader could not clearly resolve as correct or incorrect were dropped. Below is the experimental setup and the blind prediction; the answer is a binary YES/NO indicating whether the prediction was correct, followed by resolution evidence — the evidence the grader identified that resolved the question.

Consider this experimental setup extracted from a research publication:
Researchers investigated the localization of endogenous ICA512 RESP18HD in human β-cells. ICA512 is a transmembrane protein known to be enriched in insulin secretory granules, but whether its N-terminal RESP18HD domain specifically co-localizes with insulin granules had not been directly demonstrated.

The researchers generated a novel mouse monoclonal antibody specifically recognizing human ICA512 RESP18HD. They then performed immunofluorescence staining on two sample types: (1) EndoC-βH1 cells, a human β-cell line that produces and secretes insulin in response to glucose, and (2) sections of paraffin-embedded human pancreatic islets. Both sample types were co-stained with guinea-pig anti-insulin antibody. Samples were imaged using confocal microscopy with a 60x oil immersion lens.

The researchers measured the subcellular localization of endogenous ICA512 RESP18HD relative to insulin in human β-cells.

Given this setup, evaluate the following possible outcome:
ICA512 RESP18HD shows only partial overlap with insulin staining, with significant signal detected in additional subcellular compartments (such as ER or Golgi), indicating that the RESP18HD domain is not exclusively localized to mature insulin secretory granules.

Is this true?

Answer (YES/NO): NO